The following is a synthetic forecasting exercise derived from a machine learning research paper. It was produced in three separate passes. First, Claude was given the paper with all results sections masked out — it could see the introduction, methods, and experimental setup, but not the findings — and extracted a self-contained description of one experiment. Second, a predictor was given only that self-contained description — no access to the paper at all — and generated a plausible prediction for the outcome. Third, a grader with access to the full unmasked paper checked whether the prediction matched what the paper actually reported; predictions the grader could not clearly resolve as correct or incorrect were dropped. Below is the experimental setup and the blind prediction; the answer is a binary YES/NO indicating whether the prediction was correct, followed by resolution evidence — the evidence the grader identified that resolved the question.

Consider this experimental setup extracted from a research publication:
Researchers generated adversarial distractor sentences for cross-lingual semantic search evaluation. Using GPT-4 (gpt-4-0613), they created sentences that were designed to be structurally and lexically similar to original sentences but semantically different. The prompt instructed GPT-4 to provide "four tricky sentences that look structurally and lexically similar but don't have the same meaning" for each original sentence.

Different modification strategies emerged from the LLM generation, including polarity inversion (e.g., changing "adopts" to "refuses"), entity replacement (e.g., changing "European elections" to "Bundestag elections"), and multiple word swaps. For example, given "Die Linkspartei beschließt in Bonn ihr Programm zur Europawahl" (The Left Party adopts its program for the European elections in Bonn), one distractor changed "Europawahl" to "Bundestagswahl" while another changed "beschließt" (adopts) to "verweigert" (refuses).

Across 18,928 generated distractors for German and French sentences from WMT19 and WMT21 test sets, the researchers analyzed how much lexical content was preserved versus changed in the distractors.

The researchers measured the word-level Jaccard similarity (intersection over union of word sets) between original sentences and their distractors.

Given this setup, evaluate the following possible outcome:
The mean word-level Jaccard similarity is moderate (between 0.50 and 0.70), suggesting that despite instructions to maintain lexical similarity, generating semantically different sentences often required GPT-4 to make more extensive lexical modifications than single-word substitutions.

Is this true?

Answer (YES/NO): NO